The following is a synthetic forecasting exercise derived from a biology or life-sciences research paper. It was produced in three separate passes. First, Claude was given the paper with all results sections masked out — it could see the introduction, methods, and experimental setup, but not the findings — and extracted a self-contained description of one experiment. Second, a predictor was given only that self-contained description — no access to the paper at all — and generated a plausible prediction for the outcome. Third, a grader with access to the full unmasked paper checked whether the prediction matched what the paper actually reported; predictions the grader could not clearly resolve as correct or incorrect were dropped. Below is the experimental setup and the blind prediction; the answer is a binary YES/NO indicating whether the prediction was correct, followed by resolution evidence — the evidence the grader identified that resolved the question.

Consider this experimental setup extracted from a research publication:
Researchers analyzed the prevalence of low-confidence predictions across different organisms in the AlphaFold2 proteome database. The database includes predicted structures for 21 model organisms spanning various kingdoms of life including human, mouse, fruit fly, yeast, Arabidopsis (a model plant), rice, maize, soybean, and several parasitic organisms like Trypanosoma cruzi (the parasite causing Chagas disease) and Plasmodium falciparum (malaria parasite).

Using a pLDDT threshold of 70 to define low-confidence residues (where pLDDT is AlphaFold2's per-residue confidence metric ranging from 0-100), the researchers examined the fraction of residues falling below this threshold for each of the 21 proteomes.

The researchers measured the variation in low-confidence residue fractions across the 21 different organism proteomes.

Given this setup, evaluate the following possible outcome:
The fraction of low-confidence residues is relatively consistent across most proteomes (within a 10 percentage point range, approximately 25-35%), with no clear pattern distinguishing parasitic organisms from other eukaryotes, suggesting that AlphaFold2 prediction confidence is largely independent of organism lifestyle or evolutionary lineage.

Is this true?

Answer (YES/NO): NO